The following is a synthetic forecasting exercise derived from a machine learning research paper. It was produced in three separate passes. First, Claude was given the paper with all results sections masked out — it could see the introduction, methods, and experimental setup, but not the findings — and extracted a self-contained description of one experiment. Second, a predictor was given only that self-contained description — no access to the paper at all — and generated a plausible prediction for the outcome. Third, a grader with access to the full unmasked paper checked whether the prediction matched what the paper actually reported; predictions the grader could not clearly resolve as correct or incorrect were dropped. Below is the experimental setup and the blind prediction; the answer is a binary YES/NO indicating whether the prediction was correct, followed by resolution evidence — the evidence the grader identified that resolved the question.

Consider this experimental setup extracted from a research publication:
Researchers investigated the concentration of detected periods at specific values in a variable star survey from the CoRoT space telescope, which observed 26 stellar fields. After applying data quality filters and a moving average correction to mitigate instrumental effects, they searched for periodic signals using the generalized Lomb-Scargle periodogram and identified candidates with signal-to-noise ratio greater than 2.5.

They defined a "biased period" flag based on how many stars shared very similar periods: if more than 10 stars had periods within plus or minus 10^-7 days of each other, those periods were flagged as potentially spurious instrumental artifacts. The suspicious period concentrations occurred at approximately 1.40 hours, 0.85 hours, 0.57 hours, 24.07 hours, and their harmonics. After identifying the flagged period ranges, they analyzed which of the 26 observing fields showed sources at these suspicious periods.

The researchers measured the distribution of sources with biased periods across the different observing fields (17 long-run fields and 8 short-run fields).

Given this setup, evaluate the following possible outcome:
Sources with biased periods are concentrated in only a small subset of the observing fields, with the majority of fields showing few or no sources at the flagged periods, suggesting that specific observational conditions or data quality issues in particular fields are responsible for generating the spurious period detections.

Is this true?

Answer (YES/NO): NO